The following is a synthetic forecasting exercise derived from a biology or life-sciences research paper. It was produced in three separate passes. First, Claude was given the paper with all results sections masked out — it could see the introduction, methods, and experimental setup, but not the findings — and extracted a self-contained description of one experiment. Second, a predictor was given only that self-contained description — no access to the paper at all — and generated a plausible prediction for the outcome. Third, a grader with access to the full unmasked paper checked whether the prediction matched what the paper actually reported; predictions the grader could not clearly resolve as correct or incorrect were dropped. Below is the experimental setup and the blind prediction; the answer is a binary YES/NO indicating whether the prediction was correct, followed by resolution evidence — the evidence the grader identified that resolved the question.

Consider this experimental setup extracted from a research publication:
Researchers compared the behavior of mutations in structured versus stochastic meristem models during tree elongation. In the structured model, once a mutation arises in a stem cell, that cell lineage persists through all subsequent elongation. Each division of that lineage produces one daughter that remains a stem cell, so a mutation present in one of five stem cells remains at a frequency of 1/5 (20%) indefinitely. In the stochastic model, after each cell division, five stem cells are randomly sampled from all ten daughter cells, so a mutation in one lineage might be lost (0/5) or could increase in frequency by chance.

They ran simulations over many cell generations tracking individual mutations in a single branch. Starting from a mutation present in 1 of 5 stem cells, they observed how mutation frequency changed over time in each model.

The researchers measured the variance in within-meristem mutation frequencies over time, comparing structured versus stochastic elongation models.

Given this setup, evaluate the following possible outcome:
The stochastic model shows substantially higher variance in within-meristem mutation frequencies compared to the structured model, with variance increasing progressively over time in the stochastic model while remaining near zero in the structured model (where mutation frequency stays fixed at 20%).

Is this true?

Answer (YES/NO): NO